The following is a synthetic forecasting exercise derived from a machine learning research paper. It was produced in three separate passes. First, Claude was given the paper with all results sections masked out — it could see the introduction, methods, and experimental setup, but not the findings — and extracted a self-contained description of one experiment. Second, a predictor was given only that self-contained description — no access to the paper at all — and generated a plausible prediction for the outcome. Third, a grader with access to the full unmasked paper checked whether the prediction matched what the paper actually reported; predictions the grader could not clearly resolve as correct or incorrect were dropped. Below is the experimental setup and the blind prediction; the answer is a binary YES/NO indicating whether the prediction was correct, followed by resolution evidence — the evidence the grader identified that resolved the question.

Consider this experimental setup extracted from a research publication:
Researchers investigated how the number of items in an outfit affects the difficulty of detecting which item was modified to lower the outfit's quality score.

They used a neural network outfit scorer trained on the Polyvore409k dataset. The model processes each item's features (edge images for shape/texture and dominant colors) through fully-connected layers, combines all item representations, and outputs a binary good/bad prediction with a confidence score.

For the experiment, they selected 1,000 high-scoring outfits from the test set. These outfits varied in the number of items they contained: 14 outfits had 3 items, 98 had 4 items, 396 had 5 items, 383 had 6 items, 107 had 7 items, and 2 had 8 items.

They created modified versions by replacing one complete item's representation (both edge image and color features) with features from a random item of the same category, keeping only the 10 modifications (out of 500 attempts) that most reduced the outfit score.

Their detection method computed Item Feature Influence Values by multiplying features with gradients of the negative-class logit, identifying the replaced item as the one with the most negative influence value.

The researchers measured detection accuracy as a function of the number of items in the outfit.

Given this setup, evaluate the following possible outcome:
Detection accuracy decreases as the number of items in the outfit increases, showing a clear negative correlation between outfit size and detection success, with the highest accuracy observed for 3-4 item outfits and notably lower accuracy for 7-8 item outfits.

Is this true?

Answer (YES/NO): NO